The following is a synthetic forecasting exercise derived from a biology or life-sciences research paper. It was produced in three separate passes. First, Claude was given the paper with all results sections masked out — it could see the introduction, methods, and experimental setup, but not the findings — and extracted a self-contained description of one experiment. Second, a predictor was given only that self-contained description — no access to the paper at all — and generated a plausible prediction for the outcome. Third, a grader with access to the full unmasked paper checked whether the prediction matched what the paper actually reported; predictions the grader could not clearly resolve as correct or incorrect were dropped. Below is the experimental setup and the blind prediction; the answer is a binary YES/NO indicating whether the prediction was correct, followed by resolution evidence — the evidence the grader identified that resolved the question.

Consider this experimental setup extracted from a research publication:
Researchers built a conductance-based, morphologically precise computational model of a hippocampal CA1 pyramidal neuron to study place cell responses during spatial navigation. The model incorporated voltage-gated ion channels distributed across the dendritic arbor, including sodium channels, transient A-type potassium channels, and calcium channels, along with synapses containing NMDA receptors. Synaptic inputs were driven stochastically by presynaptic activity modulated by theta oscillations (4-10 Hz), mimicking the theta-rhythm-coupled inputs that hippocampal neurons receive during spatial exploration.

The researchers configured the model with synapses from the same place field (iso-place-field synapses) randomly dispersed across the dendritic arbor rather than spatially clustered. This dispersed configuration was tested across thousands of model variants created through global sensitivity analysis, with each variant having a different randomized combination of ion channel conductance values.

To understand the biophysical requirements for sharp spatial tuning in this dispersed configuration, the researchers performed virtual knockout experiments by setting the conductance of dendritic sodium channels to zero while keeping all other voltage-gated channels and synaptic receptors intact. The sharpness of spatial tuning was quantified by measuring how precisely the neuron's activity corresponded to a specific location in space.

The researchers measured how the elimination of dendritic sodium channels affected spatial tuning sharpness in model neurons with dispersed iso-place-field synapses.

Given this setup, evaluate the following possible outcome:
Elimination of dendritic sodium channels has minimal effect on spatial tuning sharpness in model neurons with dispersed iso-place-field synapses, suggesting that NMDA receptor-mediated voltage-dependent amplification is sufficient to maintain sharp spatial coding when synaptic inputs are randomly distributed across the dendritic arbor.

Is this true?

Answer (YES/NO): NO